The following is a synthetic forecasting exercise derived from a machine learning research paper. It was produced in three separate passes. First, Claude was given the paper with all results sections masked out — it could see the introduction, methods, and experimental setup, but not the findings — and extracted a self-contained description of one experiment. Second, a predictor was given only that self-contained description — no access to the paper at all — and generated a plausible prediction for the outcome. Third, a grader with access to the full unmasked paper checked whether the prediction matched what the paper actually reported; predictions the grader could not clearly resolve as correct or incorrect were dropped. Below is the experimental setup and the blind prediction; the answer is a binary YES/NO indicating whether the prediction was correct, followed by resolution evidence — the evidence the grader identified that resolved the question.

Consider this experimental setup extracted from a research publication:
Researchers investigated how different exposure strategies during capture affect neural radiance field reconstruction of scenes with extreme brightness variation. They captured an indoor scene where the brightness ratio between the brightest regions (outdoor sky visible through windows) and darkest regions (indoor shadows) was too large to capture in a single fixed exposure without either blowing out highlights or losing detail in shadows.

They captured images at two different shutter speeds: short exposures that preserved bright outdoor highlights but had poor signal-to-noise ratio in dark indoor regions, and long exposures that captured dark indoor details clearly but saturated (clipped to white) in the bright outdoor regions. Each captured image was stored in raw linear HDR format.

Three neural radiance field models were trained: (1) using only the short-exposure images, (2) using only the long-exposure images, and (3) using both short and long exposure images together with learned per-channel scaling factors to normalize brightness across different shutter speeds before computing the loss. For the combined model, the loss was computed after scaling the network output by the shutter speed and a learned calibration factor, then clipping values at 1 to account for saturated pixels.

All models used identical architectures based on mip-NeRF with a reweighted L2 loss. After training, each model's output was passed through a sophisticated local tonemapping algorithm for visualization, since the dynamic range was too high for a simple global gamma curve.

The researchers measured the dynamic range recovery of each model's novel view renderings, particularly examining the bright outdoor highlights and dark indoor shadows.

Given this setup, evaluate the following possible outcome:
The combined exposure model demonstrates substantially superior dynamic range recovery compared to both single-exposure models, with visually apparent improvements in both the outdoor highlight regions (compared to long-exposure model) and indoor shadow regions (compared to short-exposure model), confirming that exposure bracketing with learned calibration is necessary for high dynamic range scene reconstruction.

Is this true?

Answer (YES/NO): YES